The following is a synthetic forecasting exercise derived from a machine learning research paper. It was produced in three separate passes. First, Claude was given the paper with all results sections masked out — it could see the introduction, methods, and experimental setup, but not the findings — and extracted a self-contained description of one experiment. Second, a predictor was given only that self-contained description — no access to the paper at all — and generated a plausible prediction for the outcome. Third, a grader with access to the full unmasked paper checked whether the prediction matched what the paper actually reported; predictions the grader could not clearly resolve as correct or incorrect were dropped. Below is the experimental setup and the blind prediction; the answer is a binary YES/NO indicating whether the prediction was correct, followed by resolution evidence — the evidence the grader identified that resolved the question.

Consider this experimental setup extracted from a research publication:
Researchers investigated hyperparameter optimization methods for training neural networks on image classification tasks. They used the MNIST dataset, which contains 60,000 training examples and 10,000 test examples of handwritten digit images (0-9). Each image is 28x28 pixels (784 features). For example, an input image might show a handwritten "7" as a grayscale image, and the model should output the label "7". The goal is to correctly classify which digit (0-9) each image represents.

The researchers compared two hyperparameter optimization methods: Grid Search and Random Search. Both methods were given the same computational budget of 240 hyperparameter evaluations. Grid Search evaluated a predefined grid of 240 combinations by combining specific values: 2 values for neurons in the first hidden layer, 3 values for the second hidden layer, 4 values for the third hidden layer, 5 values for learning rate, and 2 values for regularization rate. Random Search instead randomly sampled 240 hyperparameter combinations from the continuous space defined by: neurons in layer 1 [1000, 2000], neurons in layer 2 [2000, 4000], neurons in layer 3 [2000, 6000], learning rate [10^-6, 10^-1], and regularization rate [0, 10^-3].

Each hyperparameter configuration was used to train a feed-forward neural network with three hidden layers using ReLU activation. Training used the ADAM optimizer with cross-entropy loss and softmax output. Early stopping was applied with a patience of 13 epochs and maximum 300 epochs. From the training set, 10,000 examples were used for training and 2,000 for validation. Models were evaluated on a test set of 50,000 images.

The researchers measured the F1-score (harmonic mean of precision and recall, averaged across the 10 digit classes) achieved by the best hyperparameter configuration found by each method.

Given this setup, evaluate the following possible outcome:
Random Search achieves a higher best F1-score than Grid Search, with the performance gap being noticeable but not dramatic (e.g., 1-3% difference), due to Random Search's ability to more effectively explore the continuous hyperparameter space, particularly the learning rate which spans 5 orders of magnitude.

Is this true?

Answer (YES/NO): NO